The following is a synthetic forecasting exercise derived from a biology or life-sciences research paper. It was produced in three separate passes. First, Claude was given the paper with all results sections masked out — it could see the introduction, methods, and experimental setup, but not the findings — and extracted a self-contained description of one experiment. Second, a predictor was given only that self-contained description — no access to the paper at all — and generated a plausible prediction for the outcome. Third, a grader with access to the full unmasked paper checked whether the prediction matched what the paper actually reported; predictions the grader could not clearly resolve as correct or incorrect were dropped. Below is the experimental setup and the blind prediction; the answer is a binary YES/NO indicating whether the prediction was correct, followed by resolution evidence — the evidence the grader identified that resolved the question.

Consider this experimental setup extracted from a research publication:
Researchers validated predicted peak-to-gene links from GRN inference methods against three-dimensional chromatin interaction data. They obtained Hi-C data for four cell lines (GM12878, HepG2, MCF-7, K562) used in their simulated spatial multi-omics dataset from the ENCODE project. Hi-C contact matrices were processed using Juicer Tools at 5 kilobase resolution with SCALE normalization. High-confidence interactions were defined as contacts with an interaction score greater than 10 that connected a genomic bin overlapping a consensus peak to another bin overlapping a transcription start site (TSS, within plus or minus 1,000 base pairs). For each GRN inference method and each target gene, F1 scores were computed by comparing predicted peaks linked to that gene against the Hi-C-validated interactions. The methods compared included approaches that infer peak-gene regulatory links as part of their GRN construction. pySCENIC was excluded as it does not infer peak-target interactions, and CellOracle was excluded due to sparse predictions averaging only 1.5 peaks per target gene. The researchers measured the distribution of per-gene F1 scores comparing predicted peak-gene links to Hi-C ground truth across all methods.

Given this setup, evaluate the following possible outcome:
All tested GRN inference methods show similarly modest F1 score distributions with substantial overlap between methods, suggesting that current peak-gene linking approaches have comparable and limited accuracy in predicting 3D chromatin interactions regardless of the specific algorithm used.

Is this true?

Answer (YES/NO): NO